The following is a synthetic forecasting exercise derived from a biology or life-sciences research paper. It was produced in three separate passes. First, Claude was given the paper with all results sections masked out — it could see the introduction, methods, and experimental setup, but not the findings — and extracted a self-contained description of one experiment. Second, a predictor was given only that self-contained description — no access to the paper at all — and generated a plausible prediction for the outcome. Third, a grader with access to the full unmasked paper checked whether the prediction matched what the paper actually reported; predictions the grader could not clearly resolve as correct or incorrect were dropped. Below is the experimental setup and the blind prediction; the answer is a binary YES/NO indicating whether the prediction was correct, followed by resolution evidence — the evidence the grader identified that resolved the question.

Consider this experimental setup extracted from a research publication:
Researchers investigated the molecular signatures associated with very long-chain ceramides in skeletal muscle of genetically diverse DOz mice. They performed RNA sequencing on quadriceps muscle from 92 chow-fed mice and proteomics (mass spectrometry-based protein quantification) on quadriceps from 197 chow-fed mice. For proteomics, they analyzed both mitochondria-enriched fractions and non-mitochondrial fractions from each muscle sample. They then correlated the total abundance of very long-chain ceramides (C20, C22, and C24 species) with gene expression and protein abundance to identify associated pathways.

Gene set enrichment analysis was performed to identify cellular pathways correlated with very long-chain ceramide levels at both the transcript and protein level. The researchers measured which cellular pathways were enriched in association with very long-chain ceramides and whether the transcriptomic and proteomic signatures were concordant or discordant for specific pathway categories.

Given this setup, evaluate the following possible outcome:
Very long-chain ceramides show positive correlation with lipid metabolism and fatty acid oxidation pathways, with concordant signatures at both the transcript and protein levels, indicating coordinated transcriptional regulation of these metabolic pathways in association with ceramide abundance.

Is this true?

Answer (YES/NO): NO